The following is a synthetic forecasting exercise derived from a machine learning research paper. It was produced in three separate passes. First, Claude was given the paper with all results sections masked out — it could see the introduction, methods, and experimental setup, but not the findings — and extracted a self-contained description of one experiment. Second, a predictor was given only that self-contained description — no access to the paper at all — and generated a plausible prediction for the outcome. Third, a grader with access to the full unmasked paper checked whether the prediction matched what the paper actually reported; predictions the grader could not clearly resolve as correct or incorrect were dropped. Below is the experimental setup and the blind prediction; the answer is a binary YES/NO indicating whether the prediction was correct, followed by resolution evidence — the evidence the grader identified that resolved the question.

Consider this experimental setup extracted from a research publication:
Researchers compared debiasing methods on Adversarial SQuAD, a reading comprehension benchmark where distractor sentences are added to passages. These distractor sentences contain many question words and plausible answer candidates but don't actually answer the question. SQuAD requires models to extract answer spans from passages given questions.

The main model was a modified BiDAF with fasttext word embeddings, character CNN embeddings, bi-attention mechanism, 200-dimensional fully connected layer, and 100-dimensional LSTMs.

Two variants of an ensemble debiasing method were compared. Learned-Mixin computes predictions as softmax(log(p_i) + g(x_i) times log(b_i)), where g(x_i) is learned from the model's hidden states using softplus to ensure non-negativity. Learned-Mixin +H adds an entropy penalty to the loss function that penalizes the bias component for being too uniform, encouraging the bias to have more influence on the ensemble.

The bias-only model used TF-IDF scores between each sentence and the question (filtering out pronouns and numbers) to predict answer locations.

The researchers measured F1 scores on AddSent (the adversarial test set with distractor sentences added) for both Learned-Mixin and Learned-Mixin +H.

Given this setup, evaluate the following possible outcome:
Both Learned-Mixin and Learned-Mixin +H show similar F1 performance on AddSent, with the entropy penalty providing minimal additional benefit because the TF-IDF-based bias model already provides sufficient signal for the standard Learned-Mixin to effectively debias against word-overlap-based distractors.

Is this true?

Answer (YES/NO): NO